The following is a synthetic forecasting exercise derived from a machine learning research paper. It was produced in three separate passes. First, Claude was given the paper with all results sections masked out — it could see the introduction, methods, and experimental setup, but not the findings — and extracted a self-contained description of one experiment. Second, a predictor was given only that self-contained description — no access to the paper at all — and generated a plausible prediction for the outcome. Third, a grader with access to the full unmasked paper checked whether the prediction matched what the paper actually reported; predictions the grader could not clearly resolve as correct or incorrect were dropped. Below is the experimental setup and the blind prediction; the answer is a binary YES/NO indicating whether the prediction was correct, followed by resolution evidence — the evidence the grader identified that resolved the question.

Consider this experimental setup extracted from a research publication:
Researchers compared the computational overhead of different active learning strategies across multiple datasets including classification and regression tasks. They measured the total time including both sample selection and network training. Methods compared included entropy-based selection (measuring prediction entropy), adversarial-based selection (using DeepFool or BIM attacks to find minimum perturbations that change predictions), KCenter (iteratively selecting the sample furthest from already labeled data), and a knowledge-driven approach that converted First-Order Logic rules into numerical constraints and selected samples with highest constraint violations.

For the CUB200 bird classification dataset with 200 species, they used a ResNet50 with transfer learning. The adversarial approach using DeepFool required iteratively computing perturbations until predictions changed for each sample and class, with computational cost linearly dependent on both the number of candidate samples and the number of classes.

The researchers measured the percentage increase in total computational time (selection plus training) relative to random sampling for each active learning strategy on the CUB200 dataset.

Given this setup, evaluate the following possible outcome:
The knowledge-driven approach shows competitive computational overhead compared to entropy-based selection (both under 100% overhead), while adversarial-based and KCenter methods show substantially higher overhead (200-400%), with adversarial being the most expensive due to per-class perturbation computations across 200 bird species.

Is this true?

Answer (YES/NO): NO